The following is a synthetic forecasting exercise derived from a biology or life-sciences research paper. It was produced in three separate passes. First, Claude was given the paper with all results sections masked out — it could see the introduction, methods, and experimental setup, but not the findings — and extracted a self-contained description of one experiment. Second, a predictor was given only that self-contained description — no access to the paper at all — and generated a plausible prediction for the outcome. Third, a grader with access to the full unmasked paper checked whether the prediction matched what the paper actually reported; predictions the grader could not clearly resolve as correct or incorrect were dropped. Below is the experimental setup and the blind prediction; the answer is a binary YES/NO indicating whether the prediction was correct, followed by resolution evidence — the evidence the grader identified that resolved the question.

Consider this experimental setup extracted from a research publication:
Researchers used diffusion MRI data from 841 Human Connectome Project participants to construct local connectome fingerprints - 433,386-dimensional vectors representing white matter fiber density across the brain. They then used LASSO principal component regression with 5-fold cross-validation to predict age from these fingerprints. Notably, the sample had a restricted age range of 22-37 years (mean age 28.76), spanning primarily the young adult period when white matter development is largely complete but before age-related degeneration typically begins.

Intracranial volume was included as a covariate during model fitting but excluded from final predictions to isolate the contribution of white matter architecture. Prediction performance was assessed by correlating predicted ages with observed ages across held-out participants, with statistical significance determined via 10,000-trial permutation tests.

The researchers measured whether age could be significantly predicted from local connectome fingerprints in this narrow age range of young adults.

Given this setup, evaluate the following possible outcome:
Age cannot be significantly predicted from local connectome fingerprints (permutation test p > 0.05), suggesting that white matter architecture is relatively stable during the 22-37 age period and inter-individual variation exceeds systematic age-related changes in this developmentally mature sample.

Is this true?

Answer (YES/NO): YES